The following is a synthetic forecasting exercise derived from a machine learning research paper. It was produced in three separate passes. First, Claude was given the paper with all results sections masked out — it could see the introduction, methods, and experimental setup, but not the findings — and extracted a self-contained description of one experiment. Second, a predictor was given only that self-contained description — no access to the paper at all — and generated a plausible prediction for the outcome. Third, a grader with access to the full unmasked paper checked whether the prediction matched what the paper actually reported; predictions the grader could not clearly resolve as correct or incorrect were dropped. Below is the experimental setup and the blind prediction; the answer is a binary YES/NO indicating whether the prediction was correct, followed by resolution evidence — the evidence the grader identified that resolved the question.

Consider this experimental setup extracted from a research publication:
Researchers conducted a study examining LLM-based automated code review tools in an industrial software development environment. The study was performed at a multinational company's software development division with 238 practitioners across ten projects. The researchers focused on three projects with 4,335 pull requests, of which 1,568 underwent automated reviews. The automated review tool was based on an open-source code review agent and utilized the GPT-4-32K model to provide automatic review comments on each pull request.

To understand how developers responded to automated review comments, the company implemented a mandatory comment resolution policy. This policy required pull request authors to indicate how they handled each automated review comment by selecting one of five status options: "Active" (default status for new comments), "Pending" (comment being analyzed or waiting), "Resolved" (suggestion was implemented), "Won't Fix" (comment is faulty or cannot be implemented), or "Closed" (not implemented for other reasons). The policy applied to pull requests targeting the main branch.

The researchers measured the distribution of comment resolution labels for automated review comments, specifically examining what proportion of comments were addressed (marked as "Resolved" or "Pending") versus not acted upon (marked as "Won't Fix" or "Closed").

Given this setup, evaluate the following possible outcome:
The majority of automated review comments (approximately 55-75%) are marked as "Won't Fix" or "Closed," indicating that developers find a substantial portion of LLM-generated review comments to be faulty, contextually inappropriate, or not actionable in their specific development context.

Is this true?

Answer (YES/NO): NO